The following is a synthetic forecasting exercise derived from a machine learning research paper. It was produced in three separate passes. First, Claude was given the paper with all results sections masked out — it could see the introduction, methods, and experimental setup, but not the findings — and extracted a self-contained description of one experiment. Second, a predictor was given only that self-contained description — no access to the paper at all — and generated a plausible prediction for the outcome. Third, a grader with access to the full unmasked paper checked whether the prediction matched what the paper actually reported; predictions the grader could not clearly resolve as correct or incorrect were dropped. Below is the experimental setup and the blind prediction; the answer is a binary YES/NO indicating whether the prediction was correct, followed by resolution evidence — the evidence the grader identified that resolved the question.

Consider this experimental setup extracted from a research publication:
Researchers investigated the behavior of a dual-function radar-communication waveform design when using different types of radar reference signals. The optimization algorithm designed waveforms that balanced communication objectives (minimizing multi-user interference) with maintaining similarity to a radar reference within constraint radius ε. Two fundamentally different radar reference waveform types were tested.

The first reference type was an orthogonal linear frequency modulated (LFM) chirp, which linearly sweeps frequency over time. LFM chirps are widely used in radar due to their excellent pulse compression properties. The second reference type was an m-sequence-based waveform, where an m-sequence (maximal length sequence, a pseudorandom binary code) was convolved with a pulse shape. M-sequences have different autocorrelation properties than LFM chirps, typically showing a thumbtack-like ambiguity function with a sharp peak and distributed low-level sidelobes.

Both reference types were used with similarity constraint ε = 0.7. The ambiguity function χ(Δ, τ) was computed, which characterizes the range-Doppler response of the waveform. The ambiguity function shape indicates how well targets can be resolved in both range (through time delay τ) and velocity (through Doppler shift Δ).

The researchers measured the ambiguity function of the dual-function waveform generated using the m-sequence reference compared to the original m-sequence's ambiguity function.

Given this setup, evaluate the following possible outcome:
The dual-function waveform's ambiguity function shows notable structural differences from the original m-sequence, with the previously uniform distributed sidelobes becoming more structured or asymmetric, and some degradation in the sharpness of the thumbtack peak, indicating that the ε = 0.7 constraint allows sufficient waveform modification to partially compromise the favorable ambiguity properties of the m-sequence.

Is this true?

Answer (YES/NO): NO